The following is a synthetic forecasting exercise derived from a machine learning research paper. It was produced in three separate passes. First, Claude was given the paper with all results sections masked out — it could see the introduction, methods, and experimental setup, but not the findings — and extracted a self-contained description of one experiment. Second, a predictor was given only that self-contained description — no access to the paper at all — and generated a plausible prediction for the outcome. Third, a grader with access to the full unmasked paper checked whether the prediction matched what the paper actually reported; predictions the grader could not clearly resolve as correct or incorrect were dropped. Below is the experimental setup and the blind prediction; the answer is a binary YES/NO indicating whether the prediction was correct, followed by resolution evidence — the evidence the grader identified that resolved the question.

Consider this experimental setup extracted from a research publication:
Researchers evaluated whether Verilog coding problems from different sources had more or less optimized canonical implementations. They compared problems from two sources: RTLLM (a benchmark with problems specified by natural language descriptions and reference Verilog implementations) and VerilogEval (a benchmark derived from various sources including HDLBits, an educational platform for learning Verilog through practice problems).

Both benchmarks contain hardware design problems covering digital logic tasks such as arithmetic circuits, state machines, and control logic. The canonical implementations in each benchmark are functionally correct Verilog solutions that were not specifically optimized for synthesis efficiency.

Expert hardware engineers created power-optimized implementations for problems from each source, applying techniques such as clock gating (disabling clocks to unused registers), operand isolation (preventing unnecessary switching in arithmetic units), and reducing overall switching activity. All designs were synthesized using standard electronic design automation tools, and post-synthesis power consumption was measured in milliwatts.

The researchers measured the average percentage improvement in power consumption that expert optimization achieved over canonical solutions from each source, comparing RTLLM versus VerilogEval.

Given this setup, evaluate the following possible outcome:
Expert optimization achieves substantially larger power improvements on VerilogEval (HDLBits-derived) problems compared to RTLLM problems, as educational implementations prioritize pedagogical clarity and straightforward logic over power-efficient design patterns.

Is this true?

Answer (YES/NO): NO